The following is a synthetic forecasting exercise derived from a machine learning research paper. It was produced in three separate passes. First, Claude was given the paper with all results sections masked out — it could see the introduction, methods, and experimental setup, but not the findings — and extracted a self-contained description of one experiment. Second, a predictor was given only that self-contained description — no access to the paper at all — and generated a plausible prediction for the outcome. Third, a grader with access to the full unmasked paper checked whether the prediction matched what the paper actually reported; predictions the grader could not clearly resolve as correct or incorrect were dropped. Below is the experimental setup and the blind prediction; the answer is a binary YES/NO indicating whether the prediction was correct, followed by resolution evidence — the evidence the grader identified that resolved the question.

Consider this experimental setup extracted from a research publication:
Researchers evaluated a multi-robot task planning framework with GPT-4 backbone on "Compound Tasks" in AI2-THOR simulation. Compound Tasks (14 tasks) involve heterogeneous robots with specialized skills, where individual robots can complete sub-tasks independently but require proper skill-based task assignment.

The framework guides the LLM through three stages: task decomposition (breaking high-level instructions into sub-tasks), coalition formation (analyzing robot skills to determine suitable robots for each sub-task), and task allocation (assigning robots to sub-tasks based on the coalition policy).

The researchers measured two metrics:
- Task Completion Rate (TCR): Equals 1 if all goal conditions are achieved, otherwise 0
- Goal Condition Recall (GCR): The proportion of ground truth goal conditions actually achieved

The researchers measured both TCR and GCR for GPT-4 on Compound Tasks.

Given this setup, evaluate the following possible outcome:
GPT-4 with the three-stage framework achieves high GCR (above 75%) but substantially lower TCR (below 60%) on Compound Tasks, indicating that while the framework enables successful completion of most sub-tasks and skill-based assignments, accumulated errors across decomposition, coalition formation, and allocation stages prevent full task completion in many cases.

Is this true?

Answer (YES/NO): NO